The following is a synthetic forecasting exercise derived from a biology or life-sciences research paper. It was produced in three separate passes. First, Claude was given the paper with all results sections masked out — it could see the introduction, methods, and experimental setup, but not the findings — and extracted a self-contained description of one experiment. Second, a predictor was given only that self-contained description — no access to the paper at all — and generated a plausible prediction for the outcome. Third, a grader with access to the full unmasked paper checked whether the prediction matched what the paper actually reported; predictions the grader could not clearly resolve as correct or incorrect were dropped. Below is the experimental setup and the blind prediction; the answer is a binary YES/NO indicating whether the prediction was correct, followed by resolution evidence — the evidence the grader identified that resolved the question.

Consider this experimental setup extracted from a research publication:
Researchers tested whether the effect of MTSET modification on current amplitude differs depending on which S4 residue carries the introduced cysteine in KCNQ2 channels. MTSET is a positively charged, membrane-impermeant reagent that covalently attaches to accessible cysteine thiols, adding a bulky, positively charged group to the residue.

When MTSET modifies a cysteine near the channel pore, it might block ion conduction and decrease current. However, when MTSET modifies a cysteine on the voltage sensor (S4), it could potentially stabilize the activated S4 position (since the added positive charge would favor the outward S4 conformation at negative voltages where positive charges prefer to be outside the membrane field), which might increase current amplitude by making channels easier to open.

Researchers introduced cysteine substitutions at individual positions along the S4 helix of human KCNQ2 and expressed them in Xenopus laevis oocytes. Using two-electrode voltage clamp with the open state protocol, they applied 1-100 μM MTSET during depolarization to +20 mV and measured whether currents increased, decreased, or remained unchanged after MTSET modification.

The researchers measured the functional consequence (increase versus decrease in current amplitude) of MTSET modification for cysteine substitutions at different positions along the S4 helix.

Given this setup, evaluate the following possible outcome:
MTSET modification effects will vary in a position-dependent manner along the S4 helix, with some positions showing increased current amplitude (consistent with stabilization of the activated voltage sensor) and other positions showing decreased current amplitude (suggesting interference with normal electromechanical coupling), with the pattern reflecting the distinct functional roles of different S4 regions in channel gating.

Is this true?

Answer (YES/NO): NO